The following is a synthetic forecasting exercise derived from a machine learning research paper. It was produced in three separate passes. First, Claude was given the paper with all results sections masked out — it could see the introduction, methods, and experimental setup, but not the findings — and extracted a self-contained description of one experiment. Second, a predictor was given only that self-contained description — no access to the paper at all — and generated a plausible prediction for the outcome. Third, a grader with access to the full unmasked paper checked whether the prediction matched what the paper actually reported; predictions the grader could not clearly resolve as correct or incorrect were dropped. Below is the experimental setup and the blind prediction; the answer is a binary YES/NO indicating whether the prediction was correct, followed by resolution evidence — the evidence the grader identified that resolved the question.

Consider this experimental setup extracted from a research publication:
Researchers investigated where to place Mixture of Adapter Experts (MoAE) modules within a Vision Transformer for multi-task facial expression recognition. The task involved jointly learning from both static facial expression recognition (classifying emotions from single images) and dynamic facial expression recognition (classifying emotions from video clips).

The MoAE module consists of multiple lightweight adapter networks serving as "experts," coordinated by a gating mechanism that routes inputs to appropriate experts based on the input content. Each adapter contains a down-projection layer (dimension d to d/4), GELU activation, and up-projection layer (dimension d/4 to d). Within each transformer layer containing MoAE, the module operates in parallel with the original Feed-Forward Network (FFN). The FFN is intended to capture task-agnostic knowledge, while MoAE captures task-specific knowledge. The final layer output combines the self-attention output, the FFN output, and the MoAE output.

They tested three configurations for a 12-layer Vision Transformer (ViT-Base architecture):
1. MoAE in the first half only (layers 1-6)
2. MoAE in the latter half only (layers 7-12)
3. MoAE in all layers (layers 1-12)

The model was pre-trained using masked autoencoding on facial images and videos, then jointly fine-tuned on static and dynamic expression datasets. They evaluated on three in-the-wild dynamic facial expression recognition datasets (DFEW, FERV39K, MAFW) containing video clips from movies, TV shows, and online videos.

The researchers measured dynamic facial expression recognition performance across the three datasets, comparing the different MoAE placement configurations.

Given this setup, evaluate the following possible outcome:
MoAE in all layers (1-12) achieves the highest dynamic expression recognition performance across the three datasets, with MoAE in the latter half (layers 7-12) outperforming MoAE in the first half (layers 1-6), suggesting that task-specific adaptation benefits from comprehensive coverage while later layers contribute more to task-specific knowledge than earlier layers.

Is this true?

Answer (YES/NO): NO